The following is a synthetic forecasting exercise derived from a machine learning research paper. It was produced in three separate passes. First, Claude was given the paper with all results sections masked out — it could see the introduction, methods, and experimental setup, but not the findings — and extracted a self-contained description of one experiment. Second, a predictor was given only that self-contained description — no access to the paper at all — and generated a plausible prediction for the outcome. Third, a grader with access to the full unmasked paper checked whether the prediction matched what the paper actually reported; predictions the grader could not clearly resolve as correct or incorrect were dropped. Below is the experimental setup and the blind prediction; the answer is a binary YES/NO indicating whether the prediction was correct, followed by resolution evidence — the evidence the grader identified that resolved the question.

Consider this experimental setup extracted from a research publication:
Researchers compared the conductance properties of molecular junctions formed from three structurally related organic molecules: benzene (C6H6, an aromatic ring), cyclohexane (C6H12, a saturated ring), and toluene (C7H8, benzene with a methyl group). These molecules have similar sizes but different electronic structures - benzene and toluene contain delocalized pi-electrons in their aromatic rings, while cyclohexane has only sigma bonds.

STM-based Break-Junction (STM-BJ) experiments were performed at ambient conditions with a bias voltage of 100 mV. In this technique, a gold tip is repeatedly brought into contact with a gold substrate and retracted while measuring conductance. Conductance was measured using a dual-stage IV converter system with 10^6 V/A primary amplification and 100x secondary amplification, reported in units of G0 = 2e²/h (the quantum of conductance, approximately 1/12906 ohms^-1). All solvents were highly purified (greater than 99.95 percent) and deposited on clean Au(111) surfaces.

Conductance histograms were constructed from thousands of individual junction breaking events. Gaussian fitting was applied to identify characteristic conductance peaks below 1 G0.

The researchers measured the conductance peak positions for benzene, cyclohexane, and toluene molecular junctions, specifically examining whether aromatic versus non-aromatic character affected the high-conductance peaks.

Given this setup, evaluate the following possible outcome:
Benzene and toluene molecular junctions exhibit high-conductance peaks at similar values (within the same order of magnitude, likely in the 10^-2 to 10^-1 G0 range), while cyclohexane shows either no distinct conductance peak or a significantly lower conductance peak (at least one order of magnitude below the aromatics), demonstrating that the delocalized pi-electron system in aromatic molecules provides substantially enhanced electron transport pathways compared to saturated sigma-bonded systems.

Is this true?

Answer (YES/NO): NO